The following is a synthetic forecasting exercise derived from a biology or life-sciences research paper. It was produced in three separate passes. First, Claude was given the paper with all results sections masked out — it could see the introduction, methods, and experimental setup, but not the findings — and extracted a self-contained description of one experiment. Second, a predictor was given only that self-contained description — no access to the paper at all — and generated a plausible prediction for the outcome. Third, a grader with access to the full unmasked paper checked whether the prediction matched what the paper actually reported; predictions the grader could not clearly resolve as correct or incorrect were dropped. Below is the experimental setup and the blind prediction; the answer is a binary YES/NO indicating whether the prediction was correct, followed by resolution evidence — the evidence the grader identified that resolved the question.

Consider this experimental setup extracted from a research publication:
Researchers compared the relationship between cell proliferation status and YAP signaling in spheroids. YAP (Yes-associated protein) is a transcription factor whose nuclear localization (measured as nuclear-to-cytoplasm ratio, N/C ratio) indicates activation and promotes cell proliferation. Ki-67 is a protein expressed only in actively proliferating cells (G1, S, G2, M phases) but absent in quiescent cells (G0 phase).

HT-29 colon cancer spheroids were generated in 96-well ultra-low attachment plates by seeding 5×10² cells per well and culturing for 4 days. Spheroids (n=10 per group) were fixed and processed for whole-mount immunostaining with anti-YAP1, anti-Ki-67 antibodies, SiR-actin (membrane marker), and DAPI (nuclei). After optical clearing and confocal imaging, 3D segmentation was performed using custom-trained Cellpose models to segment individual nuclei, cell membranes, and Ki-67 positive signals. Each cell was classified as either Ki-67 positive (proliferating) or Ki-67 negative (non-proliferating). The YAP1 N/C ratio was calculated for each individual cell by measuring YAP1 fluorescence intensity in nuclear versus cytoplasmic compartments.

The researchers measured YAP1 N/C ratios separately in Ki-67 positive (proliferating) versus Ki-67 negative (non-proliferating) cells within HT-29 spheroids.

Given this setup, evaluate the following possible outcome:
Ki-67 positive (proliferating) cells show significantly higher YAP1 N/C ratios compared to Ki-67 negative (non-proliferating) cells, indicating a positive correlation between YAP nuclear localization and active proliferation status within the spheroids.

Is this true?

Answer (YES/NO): NO